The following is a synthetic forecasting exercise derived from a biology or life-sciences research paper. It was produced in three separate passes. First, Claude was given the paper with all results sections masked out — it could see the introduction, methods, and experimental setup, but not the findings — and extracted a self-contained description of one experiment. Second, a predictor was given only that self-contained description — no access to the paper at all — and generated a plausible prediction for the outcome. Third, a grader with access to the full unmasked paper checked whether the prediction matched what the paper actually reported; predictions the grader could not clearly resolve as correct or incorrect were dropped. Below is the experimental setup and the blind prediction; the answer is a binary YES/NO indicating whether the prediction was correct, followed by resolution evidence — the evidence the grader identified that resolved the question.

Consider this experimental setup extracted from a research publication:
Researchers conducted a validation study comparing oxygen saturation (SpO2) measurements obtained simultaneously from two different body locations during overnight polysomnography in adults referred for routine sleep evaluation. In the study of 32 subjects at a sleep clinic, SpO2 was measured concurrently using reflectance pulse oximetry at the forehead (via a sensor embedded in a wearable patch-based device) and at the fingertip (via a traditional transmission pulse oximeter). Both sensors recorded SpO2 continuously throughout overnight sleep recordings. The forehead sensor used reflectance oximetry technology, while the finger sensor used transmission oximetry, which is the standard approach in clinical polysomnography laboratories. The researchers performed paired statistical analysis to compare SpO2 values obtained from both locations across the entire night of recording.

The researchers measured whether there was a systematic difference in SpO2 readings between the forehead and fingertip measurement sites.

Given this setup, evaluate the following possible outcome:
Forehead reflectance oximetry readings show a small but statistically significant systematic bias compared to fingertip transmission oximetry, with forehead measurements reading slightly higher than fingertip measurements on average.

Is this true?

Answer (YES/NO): YES